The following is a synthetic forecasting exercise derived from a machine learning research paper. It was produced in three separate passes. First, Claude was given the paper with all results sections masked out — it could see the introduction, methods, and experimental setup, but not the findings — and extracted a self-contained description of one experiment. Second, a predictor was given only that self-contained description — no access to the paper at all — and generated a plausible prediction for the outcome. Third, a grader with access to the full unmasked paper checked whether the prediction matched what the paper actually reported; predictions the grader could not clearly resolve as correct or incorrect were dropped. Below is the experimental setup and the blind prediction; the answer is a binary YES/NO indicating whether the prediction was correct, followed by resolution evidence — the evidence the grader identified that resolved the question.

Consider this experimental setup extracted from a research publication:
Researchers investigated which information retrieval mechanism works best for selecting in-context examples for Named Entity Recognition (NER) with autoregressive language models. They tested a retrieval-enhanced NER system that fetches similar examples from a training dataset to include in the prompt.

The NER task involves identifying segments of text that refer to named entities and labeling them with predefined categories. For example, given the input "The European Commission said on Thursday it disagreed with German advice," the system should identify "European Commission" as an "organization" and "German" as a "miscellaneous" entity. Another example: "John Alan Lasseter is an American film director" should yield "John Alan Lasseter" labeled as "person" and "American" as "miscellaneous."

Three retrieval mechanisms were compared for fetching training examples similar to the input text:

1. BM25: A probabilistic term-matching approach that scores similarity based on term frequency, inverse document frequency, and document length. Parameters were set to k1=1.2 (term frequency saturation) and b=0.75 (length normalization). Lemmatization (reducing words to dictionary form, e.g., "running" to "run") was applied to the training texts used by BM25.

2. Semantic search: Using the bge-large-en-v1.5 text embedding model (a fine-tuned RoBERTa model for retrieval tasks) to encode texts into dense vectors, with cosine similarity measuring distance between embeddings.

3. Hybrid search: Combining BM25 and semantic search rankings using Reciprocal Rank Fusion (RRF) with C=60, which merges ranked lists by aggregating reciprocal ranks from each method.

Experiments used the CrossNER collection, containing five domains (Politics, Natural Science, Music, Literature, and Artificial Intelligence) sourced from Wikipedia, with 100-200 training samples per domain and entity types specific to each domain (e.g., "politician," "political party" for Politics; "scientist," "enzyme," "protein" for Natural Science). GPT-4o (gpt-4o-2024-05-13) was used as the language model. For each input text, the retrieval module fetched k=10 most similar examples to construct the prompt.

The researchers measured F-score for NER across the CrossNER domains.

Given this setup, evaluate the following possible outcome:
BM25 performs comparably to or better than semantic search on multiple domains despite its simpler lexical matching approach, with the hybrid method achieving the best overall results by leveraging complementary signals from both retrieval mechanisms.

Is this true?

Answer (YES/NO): NO